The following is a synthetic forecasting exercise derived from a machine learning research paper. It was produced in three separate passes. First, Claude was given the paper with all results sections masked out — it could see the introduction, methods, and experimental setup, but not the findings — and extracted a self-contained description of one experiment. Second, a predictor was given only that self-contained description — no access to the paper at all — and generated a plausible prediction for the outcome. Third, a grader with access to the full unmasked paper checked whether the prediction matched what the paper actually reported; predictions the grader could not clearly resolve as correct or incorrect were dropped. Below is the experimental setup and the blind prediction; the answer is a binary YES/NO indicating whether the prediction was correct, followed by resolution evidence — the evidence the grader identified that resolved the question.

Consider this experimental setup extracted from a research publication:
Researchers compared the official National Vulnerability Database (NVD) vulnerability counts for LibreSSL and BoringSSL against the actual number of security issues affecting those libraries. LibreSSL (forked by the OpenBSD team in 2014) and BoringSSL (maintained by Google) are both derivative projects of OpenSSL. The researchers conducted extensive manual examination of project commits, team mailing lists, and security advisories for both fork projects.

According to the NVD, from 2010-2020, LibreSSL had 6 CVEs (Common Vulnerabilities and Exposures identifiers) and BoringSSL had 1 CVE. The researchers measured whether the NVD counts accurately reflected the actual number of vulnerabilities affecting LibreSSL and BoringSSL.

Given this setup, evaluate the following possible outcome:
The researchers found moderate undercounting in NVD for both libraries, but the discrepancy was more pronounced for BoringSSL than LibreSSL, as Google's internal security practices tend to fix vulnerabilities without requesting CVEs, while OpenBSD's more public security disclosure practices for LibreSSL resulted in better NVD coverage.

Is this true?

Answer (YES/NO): NO